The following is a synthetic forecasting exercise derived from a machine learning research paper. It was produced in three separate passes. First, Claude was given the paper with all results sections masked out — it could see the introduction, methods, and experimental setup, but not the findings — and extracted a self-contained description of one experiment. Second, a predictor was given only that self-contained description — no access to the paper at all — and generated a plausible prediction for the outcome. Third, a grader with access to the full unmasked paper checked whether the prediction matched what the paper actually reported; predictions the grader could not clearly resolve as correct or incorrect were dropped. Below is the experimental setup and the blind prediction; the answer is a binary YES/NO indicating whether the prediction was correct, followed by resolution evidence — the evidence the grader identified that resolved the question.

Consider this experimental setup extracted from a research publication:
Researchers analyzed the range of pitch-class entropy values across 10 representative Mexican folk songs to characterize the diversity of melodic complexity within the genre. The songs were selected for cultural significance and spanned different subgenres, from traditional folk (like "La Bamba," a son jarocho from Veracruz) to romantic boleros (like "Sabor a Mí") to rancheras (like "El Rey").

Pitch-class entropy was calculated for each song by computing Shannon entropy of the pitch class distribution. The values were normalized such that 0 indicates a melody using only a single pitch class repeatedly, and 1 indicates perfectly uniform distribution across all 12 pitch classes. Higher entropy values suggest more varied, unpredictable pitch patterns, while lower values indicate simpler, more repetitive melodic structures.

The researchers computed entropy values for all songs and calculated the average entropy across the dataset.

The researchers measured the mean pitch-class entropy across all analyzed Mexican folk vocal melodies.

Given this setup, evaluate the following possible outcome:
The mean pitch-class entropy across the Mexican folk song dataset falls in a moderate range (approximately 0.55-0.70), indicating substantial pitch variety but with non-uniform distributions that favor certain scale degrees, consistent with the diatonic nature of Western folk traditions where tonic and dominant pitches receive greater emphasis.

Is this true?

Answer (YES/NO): NO